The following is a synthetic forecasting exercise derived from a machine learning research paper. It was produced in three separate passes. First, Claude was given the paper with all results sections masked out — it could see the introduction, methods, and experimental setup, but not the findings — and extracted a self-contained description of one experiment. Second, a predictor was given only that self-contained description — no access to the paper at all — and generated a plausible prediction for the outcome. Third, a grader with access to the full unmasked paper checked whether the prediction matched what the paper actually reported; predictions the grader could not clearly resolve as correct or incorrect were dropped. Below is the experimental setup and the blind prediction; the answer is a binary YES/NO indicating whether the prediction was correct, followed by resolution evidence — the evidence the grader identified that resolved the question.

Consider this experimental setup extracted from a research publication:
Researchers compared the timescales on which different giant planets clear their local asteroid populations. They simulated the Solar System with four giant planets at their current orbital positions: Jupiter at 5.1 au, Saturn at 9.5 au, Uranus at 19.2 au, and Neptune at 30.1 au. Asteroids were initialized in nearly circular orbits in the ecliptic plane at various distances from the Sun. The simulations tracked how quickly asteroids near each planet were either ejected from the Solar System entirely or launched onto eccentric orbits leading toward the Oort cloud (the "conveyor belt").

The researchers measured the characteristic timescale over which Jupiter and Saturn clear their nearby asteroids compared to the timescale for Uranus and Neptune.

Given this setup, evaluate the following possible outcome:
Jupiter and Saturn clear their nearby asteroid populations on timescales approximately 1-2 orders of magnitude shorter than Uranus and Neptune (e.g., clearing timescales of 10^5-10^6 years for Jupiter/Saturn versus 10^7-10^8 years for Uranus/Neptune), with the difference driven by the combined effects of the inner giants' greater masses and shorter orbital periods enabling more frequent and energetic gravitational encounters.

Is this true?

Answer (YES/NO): NO